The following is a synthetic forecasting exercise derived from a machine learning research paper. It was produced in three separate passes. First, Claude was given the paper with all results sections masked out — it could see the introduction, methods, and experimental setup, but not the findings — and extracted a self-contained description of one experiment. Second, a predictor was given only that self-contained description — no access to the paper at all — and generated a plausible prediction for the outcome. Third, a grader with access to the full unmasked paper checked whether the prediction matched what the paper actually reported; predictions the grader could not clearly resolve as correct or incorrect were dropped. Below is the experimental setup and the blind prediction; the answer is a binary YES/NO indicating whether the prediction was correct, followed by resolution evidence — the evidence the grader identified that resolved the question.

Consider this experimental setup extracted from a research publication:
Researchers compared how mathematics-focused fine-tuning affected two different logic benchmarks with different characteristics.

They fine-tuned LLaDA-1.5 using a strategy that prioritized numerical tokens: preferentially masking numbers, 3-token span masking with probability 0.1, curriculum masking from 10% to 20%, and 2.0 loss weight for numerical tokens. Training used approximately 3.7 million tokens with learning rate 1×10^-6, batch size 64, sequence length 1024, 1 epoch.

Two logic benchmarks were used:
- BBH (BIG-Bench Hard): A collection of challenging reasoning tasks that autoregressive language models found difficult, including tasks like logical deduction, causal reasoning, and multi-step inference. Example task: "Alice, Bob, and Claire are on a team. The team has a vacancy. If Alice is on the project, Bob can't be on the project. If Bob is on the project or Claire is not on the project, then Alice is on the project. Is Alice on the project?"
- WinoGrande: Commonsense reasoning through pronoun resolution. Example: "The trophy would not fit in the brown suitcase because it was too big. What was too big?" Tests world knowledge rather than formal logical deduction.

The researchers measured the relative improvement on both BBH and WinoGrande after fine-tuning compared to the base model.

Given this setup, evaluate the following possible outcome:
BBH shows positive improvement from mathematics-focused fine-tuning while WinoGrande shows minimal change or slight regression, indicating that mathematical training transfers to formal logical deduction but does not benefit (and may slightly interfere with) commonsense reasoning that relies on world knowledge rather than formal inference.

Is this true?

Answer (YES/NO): NO